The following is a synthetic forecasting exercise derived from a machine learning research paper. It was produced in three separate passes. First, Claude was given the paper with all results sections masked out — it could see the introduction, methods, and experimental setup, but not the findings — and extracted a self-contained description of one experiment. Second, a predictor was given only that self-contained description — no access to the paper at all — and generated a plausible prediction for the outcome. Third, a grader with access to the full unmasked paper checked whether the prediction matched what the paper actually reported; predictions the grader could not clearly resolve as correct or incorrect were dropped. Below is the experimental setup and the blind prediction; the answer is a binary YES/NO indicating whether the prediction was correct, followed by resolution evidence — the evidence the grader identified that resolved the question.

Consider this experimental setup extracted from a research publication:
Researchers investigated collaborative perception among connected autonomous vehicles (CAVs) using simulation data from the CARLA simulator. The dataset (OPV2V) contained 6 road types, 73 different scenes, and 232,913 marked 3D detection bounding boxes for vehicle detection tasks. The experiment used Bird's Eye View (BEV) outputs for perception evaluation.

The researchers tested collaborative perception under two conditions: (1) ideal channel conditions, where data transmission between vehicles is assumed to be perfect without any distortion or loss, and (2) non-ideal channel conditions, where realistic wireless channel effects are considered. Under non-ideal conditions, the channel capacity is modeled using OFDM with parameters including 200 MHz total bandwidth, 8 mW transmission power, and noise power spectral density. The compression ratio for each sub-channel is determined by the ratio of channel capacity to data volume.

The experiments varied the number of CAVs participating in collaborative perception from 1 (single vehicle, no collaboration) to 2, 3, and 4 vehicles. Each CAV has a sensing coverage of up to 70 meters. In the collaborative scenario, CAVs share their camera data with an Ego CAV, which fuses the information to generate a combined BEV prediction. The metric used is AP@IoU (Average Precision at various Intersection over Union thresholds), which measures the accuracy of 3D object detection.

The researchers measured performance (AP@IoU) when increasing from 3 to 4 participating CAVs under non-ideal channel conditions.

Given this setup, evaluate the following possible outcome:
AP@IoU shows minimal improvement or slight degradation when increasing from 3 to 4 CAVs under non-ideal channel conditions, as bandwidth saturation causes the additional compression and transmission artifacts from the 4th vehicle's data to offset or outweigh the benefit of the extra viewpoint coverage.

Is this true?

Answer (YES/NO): YES